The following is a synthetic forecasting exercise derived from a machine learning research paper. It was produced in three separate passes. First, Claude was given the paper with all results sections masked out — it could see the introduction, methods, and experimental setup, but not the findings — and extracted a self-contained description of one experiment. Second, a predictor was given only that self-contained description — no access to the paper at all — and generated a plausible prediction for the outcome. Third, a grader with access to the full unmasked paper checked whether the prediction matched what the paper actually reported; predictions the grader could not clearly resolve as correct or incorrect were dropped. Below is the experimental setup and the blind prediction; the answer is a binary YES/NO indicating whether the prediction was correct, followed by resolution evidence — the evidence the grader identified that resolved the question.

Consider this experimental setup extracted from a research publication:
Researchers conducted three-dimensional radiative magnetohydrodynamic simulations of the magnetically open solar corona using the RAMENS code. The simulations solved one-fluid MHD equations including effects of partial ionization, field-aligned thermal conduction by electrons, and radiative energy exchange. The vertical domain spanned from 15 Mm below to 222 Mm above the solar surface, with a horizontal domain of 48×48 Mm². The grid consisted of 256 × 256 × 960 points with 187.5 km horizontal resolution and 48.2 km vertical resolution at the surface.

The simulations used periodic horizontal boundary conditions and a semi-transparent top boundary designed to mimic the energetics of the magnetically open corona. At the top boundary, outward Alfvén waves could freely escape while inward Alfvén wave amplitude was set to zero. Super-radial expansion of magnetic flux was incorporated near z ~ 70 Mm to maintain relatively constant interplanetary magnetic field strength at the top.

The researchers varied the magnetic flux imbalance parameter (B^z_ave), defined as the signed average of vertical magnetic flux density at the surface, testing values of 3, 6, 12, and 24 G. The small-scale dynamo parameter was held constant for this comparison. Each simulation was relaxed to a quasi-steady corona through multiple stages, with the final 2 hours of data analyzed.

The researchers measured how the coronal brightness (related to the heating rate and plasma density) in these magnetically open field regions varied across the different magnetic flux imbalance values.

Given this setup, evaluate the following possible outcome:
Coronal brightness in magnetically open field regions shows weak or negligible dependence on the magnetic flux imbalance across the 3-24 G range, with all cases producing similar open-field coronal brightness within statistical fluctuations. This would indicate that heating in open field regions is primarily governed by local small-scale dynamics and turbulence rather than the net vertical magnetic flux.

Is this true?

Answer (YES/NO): YES